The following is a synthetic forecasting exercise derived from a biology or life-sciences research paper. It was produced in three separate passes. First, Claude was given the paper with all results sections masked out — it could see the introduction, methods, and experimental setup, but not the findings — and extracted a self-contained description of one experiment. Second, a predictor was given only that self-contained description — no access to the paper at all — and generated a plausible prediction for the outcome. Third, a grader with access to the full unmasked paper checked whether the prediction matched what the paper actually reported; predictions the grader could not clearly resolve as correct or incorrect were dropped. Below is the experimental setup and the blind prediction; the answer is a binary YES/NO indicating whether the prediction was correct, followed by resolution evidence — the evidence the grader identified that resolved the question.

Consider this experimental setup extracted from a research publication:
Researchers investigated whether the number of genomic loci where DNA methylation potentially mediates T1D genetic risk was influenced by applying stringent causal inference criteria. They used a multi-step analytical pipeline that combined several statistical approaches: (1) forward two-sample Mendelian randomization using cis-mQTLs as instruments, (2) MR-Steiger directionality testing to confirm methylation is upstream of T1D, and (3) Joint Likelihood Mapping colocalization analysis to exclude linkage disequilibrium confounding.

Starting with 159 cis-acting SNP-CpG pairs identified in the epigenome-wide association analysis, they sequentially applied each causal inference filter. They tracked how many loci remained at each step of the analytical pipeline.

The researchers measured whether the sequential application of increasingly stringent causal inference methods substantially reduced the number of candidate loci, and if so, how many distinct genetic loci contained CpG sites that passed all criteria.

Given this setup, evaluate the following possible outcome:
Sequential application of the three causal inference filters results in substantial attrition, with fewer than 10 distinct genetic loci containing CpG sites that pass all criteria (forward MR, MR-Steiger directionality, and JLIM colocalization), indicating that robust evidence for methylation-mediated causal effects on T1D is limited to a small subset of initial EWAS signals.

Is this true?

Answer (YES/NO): YES